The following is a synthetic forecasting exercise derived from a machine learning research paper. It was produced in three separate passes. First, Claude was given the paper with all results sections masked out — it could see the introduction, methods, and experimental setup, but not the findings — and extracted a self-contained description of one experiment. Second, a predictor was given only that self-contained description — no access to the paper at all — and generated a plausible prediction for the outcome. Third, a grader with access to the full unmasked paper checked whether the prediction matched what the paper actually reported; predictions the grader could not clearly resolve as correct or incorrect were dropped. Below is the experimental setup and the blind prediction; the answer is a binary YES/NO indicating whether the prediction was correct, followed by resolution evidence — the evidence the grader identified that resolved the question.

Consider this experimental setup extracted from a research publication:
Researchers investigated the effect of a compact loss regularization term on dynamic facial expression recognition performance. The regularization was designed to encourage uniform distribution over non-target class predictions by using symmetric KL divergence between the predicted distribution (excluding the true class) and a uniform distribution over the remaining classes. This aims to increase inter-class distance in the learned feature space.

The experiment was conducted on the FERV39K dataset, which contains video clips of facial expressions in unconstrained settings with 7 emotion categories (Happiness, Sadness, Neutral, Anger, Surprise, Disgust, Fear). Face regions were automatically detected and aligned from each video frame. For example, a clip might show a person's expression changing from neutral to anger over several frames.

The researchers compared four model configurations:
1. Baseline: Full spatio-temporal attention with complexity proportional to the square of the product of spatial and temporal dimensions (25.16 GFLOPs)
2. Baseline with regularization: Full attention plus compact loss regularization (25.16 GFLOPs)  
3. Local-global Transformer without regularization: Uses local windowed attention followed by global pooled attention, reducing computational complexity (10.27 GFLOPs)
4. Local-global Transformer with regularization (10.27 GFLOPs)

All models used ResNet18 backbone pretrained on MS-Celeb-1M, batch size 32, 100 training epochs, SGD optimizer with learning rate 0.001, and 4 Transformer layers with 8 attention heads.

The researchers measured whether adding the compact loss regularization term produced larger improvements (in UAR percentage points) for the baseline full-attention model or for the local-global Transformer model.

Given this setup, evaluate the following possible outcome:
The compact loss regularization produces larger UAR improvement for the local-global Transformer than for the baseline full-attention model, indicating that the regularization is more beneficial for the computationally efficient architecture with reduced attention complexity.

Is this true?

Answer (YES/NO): YES